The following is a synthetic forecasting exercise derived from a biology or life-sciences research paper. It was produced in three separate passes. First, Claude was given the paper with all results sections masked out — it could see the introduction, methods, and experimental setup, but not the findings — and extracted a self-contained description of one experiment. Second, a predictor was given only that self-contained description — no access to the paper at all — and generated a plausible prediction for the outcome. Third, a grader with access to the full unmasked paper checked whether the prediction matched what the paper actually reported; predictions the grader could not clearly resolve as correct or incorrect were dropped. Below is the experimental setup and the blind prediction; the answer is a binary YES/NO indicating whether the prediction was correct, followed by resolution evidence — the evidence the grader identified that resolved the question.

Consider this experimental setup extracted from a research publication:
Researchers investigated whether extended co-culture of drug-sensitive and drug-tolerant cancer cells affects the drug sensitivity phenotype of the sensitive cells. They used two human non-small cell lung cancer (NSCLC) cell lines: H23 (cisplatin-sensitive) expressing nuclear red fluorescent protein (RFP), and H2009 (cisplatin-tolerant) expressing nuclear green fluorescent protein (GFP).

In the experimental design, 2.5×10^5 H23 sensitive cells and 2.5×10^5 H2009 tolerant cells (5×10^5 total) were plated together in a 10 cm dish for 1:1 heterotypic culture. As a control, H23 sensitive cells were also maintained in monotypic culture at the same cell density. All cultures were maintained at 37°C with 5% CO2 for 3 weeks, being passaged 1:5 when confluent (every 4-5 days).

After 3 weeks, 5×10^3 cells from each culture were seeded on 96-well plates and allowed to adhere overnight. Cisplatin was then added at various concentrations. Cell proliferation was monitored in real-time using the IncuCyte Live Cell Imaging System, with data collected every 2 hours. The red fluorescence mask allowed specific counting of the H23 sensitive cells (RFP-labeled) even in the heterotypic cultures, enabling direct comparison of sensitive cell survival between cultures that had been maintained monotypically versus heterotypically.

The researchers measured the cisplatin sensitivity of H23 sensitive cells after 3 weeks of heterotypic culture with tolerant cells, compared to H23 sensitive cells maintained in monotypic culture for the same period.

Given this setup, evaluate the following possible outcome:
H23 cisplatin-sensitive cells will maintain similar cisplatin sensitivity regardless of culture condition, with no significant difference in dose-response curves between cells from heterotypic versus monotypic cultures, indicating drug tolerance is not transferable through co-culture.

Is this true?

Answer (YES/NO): NO